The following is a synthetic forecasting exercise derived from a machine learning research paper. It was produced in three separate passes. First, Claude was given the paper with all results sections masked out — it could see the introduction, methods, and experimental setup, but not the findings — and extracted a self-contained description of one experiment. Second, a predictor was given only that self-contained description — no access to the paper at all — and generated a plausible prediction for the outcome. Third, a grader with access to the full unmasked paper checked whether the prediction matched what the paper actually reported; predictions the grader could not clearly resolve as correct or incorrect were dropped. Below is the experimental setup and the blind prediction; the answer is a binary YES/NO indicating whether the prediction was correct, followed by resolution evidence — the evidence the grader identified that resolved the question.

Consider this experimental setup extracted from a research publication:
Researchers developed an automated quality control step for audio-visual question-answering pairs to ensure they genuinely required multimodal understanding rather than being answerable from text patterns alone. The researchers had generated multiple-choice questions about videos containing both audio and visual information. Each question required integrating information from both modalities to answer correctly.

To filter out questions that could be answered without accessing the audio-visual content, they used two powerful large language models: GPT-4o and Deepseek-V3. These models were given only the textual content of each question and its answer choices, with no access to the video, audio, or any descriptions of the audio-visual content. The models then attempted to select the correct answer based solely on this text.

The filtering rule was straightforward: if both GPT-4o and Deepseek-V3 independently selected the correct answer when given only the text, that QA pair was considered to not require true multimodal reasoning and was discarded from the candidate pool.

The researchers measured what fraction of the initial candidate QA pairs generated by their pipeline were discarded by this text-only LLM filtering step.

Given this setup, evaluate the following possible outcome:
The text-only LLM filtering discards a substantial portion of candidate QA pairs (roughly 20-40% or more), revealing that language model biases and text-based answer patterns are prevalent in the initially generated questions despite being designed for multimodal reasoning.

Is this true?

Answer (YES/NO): YES